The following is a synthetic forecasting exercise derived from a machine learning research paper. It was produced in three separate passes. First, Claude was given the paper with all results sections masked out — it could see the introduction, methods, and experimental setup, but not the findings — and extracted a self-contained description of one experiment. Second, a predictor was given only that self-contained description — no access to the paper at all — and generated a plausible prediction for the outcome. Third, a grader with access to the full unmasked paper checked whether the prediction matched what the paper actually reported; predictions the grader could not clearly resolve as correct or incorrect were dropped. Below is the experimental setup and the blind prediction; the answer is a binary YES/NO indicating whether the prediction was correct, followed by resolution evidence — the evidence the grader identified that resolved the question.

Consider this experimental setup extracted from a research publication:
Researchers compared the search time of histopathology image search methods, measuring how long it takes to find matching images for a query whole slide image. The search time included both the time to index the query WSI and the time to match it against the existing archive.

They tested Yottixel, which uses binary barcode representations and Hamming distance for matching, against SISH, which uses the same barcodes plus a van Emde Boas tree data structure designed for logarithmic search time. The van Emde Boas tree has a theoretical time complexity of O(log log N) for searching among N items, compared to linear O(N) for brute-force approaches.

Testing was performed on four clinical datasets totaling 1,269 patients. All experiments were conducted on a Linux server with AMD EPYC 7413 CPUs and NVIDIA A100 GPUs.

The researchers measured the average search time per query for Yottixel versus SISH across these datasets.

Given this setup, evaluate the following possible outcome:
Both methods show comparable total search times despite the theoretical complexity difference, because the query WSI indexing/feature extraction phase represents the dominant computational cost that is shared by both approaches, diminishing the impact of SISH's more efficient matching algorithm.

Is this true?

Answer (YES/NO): NO